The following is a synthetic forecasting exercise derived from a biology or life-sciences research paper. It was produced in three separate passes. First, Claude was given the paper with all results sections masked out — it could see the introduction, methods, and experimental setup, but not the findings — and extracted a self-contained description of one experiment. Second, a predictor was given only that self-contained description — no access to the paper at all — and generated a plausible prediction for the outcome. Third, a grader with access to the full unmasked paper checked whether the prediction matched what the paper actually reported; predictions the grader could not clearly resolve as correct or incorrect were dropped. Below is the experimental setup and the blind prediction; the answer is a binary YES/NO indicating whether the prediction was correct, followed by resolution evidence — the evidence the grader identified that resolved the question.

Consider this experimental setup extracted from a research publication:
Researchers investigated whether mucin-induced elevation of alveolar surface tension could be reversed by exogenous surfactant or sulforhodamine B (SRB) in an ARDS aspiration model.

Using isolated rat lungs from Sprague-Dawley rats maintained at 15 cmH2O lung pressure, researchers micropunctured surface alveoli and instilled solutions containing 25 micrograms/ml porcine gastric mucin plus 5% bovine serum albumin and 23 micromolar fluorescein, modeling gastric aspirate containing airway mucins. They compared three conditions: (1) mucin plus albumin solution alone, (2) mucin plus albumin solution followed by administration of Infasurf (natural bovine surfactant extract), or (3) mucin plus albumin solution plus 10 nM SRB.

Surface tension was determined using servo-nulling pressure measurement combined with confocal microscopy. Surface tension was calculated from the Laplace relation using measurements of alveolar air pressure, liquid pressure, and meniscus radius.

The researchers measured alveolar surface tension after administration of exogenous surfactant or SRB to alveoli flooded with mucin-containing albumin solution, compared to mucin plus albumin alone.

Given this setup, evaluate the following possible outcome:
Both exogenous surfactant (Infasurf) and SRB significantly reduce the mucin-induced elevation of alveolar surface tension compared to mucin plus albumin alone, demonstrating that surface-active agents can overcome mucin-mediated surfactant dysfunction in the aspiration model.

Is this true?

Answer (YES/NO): NO